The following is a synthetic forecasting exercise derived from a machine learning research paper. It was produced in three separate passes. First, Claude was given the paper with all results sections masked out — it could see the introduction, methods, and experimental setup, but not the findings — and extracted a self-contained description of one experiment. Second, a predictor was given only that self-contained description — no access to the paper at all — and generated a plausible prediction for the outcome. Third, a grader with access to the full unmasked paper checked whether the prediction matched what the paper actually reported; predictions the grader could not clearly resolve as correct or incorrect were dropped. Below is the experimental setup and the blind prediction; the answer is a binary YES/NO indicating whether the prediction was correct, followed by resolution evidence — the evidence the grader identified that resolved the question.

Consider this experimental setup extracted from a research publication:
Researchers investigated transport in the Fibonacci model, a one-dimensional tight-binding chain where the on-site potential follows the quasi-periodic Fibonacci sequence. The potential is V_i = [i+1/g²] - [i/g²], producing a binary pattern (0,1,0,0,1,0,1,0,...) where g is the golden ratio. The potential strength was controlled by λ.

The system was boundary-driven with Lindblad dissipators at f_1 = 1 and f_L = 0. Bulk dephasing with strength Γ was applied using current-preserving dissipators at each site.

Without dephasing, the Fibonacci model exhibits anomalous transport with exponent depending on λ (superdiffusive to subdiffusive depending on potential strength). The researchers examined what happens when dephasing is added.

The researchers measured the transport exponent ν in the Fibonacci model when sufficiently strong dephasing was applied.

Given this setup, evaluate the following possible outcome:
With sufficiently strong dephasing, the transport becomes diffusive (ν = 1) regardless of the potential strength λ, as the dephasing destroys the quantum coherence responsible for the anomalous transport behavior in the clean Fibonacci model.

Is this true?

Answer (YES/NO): YES